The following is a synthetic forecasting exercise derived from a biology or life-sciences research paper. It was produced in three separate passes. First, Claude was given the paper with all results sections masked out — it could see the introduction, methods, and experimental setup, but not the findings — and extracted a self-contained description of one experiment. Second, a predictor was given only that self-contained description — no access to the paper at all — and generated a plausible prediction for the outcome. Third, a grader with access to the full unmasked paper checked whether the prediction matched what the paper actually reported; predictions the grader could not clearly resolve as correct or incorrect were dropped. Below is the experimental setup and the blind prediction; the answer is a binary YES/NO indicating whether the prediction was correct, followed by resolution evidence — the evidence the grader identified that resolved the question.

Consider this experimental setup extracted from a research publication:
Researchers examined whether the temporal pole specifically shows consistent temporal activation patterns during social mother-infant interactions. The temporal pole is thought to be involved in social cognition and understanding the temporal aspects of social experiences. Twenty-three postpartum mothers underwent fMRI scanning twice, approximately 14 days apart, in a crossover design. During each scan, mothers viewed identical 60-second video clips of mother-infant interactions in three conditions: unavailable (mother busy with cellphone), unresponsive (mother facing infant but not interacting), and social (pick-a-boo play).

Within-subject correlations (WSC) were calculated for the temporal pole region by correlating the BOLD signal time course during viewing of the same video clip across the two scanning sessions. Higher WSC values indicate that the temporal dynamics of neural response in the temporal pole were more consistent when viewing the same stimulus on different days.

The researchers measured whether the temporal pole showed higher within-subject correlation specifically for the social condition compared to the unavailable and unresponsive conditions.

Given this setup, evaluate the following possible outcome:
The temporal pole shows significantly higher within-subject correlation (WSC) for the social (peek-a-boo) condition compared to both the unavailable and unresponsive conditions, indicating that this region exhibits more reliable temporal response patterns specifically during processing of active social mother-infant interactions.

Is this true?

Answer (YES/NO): NO